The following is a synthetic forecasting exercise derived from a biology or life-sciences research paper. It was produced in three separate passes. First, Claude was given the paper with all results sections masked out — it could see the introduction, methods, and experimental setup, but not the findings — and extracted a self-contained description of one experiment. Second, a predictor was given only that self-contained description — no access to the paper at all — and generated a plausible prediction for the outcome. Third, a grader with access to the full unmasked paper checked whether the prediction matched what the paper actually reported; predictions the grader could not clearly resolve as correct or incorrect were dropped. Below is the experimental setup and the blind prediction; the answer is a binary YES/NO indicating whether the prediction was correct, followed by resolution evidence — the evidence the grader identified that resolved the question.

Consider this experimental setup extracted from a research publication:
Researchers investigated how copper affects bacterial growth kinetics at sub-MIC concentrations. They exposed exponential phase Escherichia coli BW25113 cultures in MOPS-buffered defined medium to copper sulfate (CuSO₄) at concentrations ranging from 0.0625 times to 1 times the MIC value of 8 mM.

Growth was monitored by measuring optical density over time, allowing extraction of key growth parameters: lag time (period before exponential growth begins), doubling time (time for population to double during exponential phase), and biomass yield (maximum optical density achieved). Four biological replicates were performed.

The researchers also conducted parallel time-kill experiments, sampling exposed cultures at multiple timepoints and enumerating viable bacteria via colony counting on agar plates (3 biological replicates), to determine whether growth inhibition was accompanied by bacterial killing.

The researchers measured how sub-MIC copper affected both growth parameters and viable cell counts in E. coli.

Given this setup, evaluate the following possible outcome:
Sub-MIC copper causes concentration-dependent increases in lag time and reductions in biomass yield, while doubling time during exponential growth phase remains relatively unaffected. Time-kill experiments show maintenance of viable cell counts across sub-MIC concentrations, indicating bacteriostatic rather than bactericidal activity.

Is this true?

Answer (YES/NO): NO